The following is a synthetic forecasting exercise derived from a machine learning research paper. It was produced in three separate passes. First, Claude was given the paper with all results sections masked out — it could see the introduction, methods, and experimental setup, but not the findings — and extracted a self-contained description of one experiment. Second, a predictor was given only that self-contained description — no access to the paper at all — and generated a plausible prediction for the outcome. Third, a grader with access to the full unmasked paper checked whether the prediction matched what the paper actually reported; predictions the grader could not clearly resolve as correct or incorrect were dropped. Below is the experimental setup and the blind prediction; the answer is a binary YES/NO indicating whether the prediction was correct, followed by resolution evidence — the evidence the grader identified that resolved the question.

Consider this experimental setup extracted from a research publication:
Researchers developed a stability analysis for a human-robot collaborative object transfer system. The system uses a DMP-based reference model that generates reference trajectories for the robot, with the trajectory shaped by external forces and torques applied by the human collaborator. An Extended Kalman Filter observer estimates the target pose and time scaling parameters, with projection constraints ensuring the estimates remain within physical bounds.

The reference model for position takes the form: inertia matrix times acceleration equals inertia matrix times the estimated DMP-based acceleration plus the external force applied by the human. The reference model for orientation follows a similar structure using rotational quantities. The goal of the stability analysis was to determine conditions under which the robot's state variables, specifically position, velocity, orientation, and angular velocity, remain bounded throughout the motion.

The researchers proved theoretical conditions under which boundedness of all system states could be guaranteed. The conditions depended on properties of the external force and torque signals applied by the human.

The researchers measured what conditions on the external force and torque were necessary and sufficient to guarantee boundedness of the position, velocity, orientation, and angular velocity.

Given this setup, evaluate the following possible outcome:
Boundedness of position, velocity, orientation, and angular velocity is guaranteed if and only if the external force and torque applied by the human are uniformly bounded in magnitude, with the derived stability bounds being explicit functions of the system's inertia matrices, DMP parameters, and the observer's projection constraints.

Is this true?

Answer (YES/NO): NO